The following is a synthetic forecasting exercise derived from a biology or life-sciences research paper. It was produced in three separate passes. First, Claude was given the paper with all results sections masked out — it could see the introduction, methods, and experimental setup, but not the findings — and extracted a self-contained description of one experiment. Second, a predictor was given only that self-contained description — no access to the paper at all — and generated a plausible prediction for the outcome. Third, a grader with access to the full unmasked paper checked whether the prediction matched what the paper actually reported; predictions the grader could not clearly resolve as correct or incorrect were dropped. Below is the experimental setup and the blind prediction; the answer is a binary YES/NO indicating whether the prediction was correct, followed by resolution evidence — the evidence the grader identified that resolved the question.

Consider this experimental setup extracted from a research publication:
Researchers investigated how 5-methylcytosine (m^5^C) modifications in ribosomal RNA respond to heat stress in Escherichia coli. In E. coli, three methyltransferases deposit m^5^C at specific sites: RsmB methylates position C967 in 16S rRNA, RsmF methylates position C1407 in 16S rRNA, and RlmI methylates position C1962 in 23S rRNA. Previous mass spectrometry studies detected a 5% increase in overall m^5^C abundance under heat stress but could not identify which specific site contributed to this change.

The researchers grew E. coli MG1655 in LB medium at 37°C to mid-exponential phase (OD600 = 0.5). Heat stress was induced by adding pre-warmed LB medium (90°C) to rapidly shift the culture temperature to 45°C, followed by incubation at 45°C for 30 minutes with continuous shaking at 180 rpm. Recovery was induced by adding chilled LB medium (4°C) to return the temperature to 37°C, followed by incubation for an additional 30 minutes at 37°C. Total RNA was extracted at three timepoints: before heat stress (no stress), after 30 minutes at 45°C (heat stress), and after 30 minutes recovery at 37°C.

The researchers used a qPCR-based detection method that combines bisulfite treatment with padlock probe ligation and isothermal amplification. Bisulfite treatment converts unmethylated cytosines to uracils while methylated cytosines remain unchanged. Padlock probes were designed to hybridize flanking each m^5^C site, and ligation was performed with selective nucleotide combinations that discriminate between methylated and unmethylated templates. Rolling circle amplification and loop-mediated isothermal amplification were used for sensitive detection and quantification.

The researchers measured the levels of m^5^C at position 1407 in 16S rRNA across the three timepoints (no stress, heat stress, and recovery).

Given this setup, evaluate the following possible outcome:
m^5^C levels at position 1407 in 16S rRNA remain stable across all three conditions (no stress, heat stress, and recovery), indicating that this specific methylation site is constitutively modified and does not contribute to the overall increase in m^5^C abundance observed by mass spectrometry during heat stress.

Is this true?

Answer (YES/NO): NO